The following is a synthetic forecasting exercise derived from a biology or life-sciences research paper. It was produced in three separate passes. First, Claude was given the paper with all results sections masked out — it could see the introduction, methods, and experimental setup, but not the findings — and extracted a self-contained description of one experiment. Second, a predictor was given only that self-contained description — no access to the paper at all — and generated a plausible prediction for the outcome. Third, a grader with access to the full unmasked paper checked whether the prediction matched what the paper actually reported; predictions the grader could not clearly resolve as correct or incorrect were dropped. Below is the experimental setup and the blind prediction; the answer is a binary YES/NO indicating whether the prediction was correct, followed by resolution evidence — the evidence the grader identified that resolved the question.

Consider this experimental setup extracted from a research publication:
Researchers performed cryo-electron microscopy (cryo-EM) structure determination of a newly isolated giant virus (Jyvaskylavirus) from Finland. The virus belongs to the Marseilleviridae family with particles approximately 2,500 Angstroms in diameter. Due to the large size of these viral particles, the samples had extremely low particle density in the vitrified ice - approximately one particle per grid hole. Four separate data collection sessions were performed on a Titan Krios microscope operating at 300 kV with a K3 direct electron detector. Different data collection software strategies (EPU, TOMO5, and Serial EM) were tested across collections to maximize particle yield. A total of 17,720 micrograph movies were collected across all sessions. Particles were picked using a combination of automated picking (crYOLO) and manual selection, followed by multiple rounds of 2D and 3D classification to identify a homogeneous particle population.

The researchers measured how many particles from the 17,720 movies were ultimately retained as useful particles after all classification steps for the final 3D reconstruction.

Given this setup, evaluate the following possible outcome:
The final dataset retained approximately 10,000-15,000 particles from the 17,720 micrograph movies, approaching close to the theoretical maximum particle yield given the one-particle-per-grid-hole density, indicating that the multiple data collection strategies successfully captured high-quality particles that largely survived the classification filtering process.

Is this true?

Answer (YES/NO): NO